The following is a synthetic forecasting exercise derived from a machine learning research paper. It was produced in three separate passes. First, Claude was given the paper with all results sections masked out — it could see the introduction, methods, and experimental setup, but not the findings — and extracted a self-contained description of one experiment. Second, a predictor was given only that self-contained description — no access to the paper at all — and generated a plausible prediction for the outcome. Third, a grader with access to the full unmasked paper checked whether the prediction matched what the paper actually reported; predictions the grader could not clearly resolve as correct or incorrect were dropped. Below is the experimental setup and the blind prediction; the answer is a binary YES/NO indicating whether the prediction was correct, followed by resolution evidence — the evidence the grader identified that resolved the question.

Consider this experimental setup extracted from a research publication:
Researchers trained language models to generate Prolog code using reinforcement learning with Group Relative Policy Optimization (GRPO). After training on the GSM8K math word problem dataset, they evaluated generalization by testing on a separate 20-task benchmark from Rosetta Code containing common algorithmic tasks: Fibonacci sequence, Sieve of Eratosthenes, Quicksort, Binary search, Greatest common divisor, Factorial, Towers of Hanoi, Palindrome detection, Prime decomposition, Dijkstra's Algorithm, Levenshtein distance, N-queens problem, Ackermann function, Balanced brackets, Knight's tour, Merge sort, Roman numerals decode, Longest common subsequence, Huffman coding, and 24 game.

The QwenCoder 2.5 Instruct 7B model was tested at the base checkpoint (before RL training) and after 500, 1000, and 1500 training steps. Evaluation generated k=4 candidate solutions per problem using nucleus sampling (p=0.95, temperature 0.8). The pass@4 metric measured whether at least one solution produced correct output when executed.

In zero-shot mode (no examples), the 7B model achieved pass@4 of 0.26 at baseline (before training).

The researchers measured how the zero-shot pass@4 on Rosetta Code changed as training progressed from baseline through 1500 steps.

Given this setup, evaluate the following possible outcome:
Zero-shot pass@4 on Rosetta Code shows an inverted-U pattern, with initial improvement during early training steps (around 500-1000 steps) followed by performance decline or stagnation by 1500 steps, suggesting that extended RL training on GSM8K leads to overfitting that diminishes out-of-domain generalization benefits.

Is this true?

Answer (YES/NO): YES